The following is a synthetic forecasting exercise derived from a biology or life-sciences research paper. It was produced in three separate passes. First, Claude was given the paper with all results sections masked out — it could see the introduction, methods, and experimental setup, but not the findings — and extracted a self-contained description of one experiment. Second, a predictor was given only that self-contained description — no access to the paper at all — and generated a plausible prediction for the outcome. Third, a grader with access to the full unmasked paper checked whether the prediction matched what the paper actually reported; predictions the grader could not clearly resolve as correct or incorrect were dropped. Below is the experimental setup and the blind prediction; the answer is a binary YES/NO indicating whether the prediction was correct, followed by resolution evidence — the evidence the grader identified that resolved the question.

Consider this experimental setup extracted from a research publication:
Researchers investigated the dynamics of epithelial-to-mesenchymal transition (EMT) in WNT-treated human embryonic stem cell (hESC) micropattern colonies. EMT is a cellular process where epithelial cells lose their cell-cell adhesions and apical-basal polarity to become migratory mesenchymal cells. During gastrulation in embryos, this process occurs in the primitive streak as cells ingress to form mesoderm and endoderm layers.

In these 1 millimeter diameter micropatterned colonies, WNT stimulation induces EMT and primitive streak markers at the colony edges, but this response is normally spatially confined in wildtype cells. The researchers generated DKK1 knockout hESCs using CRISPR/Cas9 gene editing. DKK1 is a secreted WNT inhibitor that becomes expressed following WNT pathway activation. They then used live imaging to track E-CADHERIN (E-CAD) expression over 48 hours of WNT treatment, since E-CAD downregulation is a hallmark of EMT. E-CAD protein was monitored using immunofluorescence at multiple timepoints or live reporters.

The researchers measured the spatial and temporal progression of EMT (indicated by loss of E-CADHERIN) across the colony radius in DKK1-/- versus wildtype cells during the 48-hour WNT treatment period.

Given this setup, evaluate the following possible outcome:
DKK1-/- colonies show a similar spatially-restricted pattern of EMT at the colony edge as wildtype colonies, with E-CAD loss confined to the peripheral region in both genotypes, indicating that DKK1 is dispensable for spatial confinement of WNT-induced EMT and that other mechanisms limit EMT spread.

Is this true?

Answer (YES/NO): NO